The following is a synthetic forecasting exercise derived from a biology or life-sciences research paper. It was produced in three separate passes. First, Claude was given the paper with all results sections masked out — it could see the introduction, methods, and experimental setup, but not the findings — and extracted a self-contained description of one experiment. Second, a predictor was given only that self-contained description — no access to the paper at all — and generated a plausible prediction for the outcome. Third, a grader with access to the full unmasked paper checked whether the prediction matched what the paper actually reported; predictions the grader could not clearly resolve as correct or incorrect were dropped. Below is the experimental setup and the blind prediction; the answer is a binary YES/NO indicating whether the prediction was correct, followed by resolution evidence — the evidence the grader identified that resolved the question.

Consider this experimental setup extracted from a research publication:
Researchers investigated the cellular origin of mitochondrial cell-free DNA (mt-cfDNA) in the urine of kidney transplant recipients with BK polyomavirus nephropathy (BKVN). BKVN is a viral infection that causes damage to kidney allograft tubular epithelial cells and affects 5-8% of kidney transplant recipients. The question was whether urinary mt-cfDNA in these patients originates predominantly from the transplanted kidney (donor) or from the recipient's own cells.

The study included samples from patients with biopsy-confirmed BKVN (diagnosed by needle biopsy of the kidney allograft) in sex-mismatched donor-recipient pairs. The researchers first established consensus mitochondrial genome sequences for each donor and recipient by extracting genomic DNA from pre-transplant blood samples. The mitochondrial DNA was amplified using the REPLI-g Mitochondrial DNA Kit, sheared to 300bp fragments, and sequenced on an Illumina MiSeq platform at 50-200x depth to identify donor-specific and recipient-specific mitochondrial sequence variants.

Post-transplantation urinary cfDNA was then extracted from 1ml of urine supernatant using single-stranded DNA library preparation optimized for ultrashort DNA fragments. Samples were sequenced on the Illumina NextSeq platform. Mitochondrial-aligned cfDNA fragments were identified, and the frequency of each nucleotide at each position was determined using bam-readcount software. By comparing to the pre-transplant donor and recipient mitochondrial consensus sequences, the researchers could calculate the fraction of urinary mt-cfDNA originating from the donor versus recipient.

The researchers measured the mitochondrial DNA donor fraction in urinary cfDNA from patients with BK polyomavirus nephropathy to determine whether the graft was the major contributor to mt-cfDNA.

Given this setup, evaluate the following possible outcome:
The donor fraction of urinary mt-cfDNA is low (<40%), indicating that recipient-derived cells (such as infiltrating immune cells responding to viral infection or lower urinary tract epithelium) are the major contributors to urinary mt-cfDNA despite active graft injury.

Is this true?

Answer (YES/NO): NO